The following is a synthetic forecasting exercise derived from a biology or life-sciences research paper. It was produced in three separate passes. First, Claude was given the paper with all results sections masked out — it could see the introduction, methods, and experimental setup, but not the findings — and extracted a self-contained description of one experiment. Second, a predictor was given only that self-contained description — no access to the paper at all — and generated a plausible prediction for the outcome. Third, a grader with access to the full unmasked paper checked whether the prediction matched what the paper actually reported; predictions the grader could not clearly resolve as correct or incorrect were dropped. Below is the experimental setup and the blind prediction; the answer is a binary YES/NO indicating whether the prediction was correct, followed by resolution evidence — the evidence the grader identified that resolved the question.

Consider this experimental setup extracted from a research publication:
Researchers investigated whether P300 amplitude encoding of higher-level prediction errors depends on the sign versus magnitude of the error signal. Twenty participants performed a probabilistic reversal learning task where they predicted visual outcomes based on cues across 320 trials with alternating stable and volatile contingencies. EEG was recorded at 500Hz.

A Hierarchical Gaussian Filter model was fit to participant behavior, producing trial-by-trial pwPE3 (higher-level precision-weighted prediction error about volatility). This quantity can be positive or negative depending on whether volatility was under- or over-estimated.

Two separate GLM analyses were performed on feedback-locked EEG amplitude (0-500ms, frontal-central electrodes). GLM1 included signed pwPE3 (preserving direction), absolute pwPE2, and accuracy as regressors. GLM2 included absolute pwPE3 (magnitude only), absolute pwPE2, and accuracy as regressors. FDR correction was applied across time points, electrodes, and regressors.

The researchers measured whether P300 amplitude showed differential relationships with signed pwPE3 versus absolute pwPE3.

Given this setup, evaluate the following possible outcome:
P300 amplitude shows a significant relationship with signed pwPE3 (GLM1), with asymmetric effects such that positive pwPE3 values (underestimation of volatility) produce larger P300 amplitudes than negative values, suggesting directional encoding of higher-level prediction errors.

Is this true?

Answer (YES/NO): NO